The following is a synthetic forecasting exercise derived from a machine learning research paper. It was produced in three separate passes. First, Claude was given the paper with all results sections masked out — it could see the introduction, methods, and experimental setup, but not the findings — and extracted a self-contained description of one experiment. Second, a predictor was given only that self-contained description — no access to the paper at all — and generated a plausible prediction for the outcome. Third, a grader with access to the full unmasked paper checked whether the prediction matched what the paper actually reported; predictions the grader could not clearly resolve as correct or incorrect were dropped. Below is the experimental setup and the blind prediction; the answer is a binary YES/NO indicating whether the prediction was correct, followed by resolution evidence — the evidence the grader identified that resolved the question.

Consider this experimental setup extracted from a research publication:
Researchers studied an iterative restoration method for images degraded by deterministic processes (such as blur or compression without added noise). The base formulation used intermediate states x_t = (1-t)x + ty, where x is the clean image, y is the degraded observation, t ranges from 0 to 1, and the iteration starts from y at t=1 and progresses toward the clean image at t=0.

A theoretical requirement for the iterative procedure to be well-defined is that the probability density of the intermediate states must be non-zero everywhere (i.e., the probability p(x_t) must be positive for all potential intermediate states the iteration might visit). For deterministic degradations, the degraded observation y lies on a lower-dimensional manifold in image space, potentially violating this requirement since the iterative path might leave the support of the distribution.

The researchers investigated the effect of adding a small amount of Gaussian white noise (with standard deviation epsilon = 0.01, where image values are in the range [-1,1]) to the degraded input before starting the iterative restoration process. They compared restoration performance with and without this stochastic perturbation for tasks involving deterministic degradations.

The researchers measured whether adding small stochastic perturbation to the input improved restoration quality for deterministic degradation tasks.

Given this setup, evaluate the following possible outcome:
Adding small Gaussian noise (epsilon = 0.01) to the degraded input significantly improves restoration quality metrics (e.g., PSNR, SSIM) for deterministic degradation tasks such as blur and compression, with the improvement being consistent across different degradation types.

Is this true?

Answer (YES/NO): NO